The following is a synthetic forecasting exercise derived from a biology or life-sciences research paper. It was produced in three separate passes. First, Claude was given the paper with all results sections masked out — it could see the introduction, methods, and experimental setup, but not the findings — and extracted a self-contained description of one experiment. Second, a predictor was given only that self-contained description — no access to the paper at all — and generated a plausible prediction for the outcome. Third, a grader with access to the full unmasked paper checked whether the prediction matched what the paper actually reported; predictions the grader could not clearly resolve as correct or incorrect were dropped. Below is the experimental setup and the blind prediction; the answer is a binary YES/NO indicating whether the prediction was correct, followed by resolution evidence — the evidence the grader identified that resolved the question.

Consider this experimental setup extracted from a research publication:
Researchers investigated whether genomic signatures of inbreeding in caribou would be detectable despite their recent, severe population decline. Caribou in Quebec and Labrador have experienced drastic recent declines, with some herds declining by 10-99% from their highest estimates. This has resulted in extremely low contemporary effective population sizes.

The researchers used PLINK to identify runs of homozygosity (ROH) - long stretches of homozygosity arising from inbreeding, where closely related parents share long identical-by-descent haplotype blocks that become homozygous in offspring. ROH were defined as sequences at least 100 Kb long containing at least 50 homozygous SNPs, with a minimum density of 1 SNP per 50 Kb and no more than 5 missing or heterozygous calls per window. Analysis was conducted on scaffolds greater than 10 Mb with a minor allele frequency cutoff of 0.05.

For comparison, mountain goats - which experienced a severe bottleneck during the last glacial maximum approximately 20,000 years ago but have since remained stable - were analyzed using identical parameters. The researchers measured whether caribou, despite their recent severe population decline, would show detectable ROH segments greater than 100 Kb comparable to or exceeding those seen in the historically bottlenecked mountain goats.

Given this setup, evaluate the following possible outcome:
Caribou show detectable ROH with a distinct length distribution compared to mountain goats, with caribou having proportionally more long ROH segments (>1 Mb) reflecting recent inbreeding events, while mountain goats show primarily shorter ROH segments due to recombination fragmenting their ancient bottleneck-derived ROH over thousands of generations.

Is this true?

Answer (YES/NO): NO